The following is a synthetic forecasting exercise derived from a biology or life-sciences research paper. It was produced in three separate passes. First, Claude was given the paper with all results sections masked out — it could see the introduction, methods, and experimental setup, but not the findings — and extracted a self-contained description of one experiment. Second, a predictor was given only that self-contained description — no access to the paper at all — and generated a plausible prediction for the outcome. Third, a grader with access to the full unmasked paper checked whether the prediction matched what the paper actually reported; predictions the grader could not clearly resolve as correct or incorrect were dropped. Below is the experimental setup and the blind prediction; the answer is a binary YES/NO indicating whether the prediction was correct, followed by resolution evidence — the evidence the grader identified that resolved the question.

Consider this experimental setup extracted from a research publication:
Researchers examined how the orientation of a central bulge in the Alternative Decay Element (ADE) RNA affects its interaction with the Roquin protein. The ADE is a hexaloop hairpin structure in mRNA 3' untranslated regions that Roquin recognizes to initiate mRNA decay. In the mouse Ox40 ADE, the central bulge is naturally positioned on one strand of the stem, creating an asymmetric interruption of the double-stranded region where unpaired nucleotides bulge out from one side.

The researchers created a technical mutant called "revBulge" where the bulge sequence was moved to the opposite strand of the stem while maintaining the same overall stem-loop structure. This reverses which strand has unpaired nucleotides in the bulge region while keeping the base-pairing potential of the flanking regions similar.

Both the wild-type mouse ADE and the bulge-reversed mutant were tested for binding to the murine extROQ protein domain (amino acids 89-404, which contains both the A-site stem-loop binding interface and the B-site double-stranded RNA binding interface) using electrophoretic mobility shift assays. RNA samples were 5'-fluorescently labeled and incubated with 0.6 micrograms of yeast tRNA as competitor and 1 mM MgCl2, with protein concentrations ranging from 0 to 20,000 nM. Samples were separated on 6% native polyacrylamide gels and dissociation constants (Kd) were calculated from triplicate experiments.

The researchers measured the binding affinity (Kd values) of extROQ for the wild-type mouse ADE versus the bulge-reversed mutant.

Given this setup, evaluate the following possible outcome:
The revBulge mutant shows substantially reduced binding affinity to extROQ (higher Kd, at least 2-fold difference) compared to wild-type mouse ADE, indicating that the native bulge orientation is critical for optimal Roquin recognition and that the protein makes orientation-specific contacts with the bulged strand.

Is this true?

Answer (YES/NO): NO